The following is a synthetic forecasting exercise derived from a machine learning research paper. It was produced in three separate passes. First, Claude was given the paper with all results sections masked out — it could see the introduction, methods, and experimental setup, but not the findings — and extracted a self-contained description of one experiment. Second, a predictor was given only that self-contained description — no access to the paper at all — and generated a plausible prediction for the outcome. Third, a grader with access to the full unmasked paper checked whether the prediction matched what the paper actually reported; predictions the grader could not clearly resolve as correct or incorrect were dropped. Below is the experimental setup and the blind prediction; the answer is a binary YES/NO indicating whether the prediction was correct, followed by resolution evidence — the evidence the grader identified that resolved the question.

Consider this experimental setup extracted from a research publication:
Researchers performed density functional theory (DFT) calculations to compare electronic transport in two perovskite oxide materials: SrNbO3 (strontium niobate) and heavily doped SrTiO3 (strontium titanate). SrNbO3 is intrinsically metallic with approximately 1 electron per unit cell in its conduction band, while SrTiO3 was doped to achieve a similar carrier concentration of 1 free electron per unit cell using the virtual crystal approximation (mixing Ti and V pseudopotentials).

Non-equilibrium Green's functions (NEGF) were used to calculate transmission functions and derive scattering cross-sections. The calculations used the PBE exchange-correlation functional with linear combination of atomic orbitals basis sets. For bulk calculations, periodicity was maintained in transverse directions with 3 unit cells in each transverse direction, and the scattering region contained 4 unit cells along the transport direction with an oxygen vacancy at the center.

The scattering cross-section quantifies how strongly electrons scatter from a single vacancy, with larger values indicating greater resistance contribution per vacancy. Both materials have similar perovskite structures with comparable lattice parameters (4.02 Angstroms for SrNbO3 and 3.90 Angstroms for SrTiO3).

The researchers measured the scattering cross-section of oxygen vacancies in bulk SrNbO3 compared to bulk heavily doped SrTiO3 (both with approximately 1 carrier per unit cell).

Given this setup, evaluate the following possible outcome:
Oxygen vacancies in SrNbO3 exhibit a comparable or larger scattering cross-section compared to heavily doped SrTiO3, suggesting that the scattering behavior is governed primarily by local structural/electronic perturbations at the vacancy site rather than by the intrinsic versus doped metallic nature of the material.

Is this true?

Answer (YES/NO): YES